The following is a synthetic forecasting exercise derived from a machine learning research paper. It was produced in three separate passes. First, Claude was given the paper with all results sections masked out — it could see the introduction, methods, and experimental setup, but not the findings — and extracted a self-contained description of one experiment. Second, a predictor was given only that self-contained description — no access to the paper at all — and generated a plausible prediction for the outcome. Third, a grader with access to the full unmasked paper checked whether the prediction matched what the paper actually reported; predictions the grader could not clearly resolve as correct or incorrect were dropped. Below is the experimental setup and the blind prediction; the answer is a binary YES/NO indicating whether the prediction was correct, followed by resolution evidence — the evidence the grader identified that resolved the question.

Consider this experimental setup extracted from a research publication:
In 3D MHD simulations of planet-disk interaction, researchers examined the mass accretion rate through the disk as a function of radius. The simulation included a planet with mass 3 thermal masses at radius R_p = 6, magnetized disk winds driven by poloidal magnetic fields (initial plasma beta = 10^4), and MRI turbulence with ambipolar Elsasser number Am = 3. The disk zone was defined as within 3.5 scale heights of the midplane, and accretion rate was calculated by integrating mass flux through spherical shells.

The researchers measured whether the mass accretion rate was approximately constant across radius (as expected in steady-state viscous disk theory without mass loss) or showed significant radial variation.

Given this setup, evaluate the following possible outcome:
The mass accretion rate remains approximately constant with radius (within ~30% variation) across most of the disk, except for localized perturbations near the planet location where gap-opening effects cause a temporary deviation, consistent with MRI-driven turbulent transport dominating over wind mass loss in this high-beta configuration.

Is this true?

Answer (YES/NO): NO